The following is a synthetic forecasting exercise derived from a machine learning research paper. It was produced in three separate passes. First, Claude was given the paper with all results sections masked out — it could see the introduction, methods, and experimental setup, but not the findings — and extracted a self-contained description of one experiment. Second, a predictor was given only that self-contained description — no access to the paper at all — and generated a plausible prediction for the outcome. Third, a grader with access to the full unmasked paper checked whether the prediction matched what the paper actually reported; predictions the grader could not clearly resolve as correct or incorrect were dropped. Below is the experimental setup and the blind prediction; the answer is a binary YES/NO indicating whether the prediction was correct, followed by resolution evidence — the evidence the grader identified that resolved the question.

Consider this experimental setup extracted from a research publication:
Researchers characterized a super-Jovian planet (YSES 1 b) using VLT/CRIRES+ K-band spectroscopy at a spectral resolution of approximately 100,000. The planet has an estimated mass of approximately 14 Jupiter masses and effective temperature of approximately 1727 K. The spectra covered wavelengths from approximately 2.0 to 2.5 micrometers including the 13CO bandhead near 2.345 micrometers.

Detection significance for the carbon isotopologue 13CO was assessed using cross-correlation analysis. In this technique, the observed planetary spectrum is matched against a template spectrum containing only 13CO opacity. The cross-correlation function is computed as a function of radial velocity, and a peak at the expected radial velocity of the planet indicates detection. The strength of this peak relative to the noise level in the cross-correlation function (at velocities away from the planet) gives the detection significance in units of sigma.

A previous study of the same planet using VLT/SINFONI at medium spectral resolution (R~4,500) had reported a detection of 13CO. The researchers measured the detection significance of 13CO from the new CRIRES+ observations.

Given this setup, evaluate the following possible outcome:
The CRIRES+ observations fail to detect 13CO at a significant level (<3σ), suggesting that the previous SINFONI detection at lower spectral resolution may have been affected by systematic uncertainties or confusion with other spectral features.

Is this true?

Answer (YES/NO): NO